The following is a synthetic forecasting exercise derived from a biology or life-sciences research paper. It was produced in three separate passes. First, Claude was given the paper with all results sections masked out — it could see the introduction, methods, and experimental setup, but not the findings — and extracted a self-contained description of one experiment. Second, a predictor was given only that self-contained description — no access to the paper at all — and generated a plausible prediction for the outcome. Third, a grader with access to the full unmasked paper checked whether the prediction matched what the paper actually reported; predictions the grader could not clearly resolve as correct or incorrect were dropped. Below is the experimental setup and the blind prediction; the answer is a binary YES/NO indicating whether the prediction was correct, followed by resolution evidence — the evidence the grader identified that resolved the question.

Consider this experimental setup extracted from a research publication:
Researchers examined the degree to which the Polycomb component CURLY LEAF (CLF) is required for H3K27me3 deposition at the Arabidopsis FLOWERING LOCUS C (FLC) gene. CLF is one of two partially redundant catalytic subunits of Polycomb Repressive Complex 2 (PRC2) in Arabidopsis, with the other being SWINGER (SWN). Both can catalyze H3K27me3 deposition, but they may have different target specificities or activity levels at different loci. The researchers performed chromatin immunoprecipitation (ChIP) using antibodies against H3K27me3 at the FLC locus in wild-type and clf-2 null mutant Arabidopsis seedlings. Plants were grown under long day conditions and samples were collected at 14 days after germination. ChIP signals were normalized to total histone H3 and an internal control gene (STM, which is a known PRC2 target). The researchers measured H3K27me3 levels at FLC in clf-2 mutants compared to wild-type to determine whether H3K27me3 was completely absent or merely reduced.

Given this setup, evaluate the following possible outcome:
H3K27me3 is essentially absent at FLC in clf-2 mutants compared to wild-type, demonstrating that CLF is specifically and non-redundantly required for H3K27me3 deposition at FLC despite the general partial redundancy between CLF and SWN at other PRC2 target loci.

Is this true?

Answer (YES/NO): NO